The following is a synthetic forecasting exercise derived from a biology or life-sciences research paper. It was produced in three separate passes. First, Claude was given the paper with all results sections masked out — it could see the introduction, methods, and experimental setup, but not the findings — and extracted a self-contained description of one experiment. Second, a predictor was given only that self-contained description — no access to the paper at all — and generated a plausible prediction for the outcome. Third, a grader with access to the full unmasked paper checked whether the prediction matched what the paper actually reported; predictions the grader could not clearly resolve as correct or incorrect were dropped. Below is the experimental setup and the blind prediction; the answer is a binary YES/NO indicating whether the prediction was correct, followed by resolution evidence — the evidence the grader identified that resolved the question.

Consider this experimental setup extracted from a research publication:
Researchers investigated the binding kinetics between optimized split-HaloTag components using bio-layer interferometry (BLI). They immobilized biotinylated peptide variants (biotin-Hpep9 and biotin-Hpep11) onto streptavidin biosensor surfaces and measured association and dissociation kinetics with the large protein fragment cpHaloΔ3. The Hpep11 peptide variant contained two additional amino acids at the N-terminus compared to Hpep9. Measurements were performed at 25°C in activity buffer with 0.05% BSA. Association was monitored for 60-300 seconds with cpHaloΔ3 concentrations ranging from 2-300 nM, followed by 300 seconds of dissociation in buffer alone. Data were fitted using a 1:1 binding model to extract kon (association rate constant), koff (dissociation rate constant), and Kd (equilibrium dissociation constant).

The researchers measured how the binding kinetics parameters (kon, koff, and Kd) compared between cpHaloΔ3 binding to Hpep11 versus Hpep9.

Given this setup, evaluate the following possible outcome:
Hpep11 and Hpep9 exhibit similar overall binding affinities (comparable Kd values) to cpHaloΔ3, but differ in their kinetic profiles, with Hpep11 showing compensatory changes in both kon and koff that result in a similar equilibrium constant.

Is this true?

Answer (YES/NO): NO